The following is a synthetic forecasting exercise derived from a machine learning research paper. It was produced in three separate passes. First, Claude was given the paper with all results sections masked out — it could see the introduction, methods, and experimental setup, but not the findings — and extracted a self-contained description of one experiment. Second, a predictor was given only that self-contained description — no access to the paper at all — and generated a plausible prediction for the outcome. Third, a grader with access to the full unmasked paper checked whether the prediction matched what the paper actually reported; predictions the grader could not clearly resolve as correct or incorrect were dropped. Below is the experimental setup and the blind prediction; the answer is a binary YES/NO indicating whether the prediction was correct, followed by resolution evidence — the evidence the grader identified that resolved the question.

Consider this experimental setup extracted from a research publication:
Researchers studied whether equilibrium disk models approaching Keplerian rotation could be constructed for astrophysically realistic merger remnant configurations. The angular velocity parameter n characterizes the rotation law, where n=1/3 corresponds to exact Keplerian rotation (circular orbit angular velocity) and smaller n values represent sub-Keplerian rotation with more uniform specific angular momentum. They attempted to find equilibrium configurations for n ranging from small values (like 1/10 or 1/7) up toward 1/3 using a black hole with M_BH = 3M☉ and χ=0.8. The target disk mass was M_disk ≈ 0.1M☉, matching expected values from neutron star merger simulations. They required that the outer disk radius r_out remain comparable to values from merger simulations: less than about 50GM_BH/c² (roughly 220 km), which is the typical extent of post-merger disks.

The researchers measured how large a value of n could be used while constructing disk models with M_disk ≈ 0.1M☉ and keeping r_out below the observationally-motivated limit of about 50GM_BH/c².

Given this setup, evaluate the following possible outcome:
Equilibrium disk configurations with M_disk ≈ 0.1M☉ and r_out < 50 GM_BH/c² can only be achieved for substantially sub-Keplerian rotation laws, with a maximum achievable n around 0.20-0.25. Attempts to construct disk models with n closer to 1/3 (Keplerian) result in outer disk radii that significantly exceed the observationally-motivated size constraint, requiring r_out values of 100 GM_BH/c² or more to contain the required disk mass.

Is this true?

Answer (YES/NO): NO